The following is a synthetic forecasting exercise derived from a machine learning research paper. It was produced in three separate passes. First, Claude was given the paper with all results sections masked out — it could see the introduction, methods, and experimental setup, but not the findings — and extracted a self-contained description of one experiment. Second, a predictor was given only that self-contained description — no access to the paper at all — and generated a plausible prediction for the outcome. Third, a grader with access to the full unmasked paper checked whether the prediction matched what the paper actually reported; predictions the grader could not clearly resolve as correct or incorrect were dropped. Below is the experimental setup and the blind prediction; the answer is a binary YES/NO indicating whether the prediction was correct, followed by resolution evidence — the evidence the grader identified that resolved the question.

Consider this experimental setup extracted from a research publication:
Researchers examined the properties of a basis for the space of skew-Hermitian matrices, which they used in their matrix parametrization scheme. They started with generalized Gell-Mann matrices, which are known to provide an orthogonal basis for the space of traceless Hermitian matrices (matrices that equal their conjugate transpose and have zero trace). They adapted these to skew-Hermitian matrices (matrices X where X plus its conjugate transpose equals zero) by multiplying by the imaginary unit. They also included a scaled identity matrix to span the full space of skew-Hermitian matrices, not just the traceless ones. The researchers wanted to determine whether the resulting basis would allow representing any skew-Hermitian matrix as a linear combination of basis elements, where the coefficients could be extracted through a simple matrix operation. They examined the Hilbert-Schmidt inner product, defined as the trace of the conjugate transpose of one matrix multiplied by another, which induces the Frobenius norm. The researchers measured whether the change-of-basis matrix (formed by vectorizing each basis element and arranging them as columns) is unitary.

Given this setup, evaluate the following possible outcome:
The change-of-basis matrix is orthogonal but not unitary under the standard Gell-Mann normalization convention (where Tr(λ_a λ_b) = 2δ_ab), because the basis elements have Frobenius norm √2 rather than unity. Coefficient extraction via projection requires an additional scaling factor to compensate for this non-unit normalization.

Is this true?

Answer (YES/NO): NO